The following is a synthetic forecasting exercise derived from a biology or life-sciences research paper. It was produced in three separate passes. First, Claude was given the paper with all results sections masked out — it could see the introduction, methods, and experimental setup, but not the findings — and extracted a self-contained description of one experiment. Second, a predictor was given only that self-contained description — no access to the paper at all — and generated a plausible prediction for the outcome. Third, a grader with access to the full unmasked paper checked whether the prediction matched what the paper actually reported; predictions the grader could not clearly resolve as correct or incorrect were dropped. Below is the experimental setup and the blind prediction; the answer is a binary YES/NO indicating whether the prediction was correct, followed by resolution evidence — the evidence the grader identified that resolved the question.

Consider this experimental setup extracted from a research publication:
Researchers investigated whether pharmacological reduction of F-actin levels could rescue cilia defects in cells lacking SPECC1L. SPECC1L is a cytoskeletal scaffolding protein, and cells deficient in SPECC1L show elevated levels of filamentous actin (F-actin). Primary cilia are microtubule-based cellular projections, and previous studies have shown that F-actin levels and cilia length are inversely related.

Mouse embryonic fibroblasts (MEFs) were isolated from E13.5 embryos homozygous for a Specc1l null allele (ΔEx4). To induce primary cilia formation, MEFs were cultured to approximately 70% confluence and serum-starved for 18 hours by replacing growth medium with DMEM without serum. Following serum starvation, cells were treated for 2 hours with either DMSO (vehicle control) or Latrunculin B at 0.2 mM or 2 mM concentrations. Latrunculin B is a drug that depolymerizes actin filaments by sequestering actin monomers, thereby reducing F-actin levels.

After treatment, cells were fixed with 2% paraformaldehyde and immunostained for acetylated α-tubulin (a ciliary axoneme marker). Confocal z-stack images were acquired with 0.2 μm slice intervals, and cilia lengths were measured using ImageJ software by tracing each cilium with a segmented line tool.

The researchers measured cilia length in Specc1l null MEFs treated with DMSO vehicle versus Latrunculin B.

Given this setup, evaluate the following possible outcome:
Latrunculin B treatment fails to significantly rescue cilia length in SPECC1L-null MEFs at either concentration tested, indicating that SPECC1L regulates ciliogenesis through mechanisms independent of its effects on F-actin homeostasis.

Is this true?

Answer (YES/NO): NO